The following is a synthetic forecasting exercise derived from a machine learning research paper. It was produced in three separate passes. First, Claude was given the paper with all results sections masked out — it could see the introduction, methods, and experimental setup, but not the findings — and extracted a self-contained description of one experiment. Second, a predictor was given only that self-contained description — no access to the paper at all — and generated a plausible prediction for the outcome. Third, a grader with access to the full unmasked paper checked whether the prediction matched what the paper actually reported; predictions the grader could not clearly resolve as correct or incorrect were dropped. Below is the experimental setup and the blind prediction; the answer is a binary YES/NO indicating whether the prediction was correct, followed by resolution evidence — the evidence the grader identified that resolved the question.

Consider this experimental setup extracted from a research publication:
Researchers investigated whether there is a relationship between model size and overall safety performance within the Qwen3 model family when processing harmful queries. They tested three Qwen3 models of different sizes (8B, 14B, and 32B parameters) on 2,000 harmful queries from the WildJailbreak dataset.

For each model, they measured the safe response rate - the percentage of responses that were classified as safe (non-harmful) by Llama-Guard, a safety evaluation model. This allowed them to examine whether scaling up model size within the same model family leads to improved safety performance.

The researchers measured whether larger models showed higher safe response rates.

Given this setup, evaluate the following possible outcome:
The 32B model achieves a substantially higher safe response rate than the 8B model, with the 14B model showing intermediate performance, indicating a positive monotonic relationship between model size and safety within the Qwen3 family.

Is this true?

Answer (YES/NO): NO